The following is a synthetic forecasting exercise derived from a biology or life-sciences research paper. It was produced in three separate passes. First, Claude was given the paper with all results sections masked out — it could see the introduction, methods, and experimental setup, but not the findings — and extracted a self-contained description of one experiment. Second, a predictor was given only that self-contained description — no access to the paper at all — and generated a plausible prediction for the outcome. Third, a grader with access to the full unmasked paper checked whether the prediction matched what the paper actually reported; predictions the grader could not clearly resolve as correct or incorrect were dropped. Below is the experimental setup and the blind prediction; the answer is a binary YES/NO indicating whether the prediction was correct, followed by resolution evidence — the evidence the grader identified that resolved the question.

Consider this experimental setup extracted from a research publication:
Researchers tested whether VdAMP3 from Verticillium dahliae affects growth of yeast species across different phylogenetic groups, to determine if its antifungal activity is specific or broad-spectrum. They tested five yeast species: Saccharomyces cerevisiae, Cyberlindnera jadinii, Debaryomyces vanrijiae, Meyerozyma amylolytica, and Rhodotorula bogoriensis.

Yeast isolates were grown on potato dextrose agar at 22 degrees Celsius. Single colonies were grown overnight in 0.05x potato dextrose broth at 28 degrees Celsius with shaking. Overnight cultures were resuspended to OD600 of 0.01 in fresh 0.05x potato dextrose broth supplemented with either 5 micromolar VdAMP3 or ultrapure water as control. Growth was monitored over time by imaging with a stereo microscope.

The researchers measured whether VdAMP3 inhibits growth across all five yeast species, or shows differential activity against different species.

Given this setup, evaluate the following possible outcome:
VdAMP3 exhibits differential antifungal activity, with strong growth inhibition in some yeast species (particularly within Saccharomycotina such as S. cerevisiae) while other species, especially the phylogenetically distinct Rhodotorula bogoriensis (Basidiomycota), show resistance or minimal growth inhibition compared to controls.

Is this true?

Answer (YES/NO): NO